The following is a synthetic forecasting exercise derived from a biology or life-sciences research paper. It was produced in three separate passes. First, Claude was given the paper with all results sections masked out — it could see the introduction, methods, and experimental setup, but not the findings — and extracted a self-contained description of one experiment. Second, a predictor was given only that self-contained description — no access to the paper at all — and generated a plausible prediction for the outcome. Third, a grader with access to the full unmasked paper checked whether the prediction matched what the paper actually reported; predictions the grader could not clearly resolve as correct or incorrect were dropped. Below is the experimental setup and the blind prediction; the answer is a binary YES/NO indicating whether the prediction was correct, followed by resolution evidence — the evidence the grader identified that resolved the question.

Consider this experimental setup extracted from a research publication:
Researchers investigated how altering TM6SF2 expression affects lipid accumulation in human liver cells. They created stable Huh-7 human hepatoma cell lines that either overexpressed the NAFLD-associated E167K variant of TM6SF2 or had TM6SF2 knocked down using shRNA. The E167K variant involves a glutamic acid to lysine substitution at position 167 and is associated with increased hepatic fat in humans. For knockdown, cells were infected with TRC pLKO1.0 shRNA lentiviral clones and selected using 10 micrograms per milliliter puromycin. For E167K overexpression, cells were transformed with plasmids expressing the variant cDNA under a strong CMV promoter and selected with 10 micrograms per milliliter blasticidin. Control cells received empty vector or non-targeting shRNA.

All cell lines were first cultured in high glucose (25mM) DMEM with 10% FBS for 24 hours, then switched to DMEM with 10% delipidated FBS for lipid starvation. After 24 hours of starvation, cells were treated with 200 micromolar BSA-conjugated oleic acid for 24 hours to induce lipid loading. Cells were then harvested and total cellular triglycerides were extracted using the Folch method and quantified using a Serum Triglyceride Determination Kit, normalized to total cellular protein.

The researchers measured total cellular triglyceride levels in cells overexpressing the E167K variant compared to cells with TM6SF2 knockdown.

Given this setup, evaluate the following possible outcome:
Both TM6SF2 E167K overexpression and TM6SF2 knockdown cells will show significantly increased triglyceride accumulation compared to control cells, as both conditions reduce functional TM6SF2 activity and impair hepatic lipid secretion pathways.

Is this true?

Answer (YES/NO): YES